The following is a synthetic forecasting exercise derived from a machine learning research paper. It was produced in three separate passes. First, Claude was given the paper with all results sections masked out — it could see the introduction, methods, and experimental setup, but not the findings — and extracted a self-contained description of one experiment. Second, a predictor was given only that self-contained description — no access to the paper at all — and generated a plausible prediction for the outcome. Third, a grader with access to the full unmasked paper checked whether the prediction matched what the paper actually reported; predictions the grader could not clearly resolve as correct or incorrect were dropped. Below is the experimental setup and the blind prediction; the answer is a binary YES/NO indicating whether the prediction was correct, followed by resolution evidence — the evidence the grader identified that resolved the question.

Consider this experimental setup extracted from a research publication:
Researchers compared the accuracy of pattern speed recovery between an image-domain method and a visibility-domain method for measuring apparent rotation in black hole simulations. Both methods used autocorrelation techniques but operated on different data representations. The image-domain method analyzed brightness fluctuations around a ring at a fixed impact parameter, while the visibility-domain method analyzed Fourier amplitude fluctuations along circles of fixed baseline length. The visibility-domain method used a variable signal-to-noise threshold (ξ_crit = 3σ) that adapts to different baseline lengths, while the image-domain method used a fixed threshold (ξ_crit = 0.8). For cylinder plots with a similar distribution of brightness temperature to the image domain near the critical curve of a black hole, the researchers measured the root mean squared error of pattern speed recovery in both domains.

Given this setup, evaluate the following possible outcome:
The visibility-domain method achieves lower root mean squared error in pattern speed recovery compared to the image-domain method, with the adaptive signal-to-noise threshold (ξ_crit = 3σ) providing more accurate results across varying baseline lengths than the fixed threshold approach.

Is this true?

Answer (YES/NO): NO